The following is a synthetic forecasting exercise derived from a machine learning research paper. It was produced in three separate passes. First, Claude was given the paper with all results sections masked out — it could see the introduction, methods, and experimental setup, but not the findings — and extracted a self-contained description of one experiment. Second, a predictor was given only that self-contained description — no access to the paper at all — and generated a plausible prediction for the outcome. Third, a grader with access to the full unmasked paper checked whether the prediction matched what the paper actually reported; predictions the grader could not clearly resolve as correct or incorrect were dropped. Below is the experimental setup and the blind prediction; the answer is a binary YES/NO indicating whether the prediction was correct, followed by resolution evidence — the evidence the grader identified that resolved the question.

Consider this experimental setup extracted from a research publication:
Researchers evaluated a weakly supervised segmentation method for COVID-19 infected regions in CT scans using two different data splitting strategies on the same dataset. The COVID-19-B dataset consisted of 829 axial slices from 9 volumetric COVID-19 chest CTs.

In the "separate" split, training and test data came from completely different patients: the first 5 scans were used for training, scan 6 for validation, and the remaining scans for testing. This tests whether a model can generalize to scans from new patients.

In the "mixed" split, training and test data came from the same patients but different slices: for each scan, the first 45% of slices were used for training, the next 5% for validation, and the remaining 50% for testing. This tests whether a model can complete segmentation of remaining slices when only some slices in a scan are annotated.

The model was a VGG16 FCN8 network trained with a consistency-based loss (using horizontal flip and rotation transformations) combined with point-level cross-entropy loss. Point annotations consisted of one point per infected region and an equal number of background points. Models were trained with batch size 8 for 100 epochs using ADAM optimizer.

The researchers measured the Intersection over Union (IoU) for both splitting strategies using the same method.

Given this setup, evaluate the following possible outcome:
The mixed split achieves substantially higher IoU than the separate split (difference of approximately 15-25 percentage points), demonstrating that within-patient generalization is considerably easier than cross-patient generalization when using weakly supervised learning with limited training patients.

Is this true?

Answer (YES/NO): NO